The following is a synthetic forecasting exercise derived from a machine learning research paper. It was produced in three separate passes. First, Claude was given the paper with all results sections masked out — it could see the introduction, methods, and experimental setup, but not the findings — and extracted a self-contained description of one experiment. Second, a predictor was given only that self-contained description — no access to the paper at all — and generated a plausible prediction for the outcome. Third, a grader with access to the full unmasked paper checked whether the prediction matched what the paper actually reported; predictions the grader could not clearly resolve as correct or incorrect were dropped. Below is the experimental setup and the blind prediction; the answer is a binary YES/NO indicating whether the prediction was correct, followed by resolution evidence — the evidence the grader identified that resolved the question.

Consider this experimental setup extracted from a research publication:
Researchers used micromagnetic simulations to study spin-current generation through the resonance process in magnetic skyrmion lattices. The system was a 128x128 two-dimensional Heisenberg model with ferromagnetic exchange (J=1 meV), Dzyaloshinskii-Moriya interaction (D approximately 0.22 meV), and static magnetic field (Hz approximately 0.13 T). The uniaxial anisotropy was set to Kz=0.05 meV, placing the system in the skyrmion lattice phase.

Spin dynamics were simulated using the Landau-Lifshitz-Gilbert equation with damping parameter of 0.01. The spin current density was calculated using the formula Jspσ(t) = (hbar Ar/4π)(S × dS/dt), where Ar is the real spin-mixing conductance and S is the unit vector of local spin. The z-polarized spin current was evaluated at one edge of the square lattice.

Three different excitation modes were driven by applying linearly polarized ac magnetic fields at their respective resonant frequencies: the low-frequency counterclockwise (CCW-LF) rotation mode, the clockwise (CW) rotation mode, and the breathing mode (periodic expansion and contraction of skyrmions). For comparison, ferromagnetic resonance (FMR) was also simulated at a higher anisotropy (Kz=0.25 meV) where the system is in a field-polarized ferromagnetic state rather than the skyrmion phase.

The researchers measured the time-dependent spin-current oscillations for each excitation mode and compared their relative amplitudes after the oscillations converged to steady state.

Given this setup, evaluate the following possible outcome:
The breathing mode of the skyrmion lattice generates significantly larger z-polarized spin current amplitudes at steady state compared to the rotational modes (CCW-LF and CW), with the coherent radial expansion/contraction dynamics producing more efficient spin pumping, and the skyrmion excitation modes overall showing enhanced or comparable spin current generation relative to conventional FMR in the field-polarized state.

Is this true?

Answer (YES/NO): NO